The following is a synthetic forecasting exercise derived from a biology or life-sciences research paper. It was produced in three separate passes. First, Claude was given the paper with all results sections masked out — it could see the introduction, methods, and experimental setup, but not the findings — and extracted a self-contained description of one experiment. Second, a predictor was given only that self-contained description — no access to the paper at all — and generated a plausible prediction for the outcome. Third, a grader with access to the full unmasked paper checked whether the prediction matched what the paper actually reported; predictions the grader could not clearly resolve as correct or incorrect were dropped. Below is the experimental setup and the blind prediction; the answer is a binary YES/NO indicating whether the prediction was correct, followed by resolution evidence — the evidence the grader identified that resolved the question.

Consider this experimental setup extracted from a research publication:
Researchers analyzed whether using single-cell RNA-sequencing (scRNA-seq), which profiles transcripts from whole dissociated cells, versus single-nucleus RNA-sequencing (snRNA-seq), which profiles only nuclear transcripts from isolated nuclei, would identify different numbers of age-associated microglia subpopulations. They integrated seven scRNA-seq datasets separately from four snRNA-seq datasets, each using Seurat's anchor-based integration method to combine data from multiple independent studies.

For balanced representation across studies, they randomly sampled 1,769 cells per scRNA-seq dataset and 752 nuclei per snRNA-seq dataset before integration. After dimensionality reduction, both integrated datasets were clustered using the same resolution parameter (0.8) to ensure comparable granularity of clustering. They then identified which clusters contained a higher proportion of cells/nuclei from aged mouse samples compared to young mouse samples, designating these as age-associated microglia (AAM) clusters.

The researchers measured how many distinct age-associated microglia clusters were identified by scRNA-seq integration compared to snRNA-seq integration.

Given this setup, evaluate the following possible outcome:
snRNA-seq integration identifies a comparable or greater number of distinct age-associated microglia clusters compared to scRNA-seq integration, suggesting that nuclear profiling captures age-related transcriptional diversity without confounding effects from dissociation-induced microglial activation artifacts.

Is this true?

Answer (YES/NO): NO